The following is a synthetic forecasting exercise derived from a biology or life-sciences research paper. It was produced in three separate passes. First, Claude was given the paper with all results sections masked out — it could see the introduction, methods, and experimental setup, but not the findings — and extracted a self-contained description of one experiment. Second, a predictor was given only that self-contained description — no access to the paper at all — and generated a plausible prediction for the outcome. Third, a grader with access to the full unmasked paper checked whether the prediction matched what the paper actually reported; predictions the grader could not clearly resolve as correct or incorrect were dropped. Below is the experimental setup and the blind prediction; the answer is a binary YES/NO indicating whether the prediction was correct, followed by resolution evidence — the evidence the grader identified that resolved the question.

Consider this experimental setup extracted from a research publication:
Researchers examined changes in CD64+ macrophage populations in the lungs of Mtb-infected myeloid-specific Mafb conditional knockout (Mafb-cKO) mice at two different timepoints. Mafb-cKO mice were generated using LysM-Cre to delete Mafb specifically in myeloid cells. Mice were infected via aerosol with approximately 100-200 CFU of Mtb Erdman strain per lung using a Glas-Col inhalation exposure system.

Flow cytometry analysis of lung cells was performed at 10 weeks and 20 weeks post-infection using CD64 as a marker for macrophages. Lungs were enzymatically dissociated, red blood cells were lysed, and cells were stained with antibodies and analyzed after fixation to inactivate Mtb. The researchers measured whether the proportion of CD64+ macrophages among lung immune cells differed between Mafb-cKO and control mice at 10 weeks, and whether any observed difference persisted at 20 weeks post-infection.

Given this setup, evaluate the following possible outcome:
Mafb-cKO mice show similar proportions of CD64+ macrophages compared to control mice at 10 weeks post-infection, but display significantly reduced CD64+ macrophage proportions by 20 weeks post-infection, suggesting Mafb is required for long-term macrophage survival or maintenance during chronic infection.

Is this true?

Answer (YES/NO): NO